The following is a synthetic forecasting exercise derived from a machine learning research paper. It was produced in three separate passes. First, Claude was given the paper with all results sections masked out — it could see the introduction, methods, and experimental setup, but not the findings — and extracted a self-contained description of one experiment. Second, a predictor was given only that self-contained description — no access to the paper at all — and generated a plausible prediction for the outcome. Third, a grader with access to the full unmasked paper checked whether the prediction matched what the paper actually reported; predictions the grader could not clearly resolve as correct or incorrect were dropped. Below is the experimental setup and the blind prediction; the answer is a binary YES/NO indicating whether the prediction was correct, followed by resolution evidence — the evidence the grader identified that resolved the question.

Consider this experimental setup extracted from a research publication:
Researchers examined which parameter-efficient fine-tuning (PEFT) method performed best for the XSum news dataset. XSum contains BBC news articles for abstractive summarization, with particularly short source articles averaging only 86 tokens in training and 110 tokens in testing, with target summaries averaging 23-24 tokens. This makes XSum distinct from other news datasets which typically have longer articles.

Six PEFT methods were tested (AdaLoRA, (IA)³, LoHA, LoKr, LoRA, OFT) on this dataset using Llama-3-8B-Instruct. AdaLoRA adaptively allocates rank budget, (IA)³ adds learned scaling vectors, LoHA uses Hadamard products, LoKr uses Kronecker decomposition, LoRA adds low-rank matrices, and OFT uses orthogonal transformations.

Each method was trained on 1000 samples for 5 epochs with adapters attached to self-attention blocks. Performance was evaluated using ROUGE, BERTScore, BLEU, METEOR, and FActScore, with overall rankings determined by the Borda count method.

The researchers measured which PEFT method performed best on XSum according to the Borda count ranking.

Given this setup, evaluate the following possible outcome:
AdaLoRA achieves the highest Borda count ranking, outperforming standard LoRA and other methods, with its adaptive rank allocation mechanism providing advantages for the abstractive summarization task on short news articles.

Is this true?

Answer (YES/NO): NO